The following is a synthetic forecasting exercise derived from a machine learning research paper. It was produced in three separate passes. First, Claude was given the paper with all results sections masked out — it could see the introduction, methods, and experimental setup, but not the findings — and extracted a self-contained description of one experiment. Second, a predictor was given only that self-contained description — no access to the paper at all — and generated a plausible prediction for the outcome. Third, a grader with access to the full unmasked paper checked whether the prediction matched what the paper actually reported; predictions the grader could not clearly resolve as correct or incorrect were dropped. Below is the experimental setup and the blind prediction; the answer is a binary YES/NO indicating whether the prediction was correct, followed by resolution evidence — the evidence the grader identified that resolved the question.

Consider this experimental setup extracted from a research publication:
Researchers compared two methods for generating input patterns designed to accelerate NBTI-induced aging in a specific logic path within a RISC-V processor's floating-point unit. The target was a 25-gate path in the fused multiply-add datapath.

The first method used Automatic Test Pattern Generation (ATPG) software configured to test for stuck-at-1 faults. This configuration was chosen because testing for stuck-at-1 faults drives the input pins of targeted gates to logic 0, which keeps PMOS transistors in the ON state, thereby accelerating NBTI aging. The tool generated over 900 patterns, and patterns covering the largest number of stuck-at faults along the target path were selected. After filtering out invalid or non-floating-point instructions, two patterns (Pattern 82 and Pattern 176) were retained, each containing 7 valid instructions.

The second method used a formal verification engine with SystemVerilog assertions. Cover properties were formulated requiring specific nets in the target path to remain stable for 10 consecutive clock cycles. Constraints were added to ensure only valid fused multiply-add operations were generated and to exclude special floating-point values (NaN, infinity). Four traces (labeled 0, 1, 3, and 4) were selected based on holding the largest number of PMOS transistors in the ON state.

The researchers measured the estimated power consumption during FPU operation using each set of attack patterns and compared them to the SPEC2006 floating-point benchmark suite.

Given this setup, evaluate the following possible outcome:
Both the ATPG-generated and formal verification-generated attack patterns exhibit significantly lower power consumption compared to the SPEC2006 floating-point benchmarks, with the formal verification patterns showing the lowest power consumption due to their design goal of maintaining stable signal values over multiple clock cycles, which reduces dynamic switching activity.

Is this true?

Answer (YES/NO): NO